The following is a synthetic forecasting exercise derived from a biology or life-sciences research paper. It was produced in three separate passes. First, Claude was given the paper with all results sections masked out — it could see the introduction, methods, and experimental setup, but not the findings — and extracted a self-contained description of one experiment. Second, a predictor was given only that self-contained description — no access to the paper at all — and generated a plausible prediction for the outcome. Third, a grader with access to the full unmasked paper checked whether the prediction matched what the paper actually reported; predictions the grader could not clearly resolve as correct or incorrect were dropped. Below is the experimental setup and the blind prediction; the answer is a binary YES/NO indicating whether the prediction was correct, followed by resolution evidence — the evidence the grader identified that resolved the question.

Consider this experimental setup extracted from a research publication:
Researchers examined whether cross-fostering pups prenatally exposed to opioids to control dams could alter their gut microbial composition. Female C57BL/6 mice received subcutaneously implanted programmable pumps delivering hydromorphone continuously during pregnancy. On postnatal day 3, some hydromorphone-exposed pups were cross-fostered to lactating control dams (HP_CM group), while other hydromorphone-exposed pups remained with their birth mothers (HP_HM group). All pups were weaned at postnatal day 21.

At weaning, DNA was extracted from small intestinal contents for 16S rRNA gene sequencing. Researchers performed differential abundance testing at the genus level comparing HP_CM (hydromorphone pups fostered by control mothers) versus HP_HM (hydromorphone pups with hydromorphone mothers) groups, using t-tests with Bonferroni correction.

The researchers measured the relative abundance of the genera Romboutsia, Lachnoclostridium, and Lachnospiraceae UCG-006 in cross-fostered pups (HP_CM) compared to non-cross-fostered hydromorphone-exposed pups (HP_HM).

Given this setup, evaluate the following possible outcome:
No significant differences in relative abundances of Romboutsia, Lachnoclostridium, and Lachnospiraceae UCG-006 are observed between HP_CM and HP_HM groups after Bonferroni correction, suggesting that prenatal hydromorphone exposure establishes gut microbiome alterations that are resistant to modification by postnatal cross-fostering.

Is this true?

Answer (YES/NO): NO